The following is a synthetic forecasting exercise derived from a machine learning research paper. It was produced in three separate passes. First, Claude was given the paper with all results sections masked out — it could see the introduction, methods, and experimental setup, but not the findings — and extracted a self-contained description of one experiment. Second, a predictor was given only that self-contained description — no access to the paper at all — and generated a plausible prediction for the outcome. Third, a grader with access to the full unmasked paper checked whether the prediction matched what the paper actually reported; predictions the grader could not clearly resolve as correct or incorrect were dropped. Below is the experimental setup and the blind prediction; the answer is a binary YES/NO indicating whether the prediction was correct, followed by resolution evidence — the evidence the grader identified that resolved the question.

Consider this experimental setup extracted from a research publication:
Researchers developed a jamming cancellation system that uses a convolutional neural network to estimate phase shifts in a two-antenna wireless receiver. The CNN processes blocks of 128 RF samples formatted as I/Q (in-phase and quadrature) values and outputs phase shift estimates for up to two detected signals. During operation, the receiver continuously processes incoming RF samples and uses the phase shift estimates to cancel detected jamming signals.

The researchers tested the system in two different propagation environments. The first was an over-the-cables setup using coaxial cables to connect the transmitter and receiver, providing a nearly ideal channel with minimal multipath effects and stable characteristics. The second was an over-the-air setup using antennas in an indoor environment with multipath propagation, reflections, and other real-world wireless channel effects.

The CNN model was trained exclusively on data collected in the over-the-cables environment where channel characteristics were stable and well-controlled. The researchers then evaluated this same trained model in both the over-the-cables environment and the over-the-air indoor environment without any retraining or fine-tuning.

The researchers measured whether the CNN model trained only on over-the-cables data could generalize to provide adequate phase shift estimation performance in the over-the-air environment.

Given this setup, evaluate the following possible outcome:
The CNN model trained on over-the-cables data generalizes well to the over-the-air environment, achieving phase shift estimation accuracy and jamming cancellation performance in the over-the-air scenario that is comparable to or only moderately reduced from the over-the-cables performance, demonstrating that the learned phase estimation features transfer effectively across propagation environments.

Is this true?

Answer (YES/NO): YES